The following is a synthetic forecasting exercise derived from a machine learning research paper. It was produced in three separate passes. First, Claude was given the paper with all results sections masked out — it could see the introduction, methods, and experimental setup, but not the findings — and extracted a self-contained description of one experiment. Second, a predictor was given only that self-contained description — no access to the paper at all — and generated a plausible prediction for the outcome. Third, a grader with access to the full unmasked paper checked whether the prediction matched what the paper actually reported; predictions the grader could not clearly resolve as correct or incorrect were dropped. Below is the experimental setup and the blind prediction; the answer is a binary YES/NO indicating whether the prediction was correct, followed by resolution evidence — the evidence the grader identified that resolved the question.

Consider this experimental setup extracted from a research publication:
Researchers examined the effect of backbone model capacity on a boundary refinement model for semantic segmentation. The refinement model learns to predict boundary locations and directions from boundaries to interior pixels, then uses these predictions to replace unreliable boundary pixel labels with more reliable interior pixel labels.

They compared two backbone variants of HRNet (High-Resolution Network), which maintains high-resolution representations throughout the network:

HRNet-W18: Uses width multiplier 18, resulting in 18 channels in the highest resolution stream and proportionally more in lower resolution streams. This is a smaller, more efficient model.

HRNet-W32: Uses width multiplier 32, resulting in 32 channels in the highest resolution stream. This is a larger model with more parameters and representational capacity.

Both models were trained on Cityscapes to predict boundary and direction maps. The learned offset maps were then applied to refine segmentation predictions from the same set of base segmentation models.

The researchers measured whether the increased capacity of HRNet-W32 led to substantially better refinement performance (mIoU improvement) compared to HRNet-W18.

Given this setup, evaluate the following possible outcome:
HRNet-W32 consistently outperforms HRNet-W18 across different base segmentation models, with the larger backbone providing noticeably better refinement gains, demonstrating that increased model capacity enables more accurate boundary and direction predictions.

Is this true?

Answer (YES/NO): NO